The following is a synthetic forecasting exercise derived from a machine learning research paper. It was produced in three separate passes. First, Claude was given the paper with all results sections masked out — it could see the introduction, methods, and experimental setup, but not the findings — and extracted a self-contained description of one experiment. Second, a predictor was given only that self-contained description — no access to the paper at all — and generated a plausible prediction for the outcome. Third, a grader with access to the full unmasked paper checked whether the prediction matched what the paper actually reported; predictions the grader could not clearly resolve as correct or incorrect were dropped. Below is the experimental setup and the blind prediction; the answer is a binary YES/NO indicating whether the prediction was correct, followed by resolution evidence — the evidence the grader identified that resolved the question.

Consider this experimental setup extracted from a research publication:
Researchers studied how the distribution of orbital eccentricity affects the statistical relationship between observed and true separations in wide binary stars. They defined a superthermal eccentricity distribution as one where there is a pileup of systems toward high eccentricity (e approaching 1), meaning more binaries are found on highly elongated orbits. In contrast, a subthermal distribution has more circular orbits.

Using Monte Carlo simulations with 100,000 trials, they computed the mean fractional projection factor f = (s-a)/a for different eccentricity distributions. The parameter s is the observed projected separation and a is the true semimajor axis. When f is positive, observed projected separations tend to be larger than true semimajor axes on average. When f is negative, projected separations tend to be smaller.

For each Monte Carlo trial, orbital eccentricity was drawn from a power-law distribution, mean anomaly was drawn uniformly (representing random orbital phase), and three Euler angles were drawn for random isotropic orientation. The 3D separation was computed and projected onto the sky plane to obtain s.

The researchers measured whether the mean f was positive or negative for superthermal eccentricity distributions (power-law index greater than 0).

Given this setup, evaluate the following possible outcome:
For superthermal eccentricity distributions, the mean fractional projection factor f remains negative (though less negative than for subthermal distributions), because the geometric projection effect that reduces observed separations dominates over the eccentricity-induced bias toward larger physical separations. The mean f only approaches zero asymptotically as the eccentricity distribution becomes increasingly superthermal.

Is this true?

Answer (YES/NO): NO